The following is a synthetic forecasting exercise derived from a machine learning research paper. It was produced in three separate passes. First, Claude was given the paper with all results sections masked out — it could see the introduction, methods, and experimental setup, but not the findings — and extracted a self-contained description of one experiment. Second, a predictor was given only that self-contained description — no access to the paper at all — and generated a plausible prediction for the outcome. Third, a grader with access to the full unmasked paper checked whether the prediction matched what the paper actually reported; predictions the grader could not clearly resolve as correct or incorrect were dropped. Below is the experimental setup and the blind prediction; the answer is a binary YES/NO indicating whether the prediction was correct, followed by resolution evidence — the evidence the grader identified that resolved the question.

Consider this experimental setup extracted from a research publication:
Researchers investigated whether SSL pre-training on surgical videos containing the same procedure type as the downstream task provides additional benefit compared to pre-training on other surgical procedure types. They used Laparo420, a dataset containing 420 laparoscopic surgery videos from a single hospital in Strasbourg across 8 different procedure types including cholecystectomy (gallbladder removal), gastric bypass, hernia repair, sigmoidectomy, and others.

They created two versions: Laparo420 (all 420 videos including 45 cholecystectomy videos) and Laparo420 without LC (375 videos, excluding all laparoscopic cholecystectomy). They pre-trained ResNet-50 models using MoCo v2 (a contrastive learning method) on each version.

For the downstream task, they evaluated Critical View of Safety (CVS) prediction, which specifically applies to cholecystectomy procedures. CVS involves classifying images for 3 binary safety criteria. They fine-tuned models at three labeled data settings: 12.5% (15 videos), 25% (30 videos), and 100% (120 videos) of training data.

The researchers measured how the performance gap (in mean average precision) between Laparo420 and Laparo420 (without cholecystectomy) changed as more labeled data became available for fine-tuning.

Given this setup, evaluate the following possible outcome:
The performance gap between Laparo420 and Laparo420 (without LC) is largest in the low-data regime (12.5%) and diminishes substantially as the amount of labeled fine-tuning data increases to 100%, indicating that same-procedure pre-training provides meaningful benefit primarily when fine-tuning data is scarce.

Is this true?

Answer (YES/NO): NO